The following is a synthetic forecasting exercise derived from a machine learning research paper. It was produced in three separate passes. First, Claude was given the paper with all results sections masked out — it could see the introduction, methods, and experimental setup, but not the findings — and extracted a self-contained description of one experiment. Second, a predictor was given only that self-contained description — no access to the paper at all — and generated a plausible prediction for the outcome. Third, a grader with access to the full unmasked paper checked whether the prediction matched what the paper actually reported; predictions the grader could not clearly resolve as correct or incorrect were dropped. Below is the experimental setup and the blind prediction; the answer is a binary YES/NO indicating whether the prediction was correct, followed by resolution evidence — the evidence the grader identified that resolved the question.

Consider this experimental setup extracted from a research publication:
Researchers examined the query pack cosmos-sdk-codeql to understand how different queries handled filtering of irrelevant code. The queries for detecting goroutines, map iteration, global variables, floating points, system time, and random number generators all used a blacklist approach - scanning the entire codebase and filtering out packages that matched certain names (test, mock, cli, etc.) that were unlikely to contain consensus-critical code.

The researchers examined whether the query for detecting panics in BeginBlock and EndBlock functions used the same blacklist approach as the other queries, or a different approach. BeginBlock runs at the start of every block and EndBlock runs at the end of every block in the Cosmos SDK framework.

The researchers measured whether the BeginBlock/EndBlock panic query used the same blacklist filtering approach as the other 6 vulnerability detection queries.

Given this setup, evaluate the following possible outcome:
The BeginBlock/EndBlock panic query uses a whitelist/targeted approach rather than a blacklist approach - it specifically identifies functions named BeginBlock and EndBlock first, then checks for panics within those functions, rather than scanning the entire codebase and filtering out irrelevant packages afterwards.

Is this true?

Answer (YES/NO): YES